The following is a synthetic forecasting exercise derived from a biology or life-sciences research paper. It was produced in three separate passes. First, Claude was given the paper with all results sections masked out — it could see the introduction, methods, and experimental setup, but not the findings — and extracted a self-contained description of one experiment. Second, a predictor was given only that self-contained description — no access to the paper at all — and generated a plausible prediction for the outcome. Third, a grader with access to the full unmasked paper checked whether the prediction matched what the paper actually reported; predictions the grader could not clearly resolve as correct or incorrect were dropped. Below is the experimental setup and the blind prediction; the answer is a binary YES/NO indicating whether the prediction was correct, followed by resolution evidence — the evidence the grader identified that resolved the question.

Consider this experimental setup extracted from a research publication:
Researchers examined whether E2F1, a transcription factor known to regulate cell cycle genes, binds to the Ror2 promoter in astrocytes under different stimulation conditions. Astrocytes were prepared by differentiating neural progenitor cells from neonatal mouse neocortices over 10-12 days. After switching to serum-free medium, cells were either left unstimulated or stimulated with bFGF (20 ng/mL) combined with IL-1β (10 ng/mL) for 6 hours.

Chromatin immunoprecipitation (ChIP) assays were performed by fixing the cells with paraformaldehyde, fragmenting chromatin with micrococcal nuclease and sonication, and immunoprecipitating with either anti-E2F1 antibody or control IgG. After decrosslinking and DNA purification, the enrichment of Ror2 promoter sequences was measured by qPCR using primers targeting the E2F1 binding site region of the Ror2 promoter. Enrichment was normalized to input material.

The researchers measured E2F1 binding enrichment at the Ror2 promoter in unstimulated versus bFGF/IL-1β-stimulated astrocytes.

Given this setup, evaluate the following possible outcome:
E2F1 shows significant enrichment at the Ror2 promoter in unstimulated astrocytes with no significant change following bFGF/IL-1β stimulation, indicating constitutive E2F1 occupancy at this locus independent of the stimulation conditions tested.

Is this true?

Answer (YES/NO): NO